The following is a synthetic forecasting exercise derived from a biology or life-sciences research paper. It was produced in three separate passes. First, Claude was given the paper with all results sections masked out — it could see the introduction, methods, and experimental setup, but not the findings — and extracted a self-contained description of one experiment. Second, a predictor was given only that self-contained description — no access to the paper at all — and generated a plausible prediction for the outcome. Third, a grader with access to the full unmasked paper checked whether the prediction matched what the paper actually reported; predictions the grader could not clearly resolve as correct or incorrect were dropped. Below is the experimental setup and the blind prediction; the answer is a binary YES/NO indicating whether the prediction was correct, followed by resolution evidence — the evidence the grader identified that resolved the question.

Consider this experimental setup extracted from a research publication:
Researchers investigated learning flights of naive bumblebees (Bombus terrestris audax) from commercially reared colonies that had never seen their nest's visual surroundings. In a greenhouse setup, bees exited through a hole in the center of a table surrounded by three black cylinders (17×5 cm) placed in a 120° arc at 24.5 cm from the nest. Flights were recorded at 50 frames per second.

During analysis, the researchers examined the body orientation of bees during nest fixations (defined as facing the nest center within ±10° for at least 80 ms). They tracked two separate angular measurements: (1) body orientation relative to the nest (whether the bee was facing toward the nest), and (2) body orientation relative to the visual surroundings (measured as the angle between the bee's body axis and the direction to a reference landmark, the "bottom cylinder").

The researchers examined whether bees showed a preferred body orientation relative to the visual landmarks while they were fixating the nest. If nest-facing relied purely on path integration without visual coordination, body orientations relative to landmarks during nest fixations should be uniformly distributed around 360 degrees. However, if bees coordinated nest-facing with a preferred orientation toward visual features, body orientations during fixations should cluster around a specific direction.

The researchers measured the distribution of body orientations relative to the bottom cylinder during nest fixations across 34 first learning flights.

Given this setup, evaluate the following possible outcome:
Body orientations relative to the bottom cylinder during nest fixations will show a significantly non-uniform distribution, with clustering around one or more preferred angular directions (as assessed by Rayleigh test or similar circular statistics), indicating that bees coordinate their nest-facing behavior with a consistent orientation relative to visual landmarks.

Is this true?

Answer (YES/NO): YES